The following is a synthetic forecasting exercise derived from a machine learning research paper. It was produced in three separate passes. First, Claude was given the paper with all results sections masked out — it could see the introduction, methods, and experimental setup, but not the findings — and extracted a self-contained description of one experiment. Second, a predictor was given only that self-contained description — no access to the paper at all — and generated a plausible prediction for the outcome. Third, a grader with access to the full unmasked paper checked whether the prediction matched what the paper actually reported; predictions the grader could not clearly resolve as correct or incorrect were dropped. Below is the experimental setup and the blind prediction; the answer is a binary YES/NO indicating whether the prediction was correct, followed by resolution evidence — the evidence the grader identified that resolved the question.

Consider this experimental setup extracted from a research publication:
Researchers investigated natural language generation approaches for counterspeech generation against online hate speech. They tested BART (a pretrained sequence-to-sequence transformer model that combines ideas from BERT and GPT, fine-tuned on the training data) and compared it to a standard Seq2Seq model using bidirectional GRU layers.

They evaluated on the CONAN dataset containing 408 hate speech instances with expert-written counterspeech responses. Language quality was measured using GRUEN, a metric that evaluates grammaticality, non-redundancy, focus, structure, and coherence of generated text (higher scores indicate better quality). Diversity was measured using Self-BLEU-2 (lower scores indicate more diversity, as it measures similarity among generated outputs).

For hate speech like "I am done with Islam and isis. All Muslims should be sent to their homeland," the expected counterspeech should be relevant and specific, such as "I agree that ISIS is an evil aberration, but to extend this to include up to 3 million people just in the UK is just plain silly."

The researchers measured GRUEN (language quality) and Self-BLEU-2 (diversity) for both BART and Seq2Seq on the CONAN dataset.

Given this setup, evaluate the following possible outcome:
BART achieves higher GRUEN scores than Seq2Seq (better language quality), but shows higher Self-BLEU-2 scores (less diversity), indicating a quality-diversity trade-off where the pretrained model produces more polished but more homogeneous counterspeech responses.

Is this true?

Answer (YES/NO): NO